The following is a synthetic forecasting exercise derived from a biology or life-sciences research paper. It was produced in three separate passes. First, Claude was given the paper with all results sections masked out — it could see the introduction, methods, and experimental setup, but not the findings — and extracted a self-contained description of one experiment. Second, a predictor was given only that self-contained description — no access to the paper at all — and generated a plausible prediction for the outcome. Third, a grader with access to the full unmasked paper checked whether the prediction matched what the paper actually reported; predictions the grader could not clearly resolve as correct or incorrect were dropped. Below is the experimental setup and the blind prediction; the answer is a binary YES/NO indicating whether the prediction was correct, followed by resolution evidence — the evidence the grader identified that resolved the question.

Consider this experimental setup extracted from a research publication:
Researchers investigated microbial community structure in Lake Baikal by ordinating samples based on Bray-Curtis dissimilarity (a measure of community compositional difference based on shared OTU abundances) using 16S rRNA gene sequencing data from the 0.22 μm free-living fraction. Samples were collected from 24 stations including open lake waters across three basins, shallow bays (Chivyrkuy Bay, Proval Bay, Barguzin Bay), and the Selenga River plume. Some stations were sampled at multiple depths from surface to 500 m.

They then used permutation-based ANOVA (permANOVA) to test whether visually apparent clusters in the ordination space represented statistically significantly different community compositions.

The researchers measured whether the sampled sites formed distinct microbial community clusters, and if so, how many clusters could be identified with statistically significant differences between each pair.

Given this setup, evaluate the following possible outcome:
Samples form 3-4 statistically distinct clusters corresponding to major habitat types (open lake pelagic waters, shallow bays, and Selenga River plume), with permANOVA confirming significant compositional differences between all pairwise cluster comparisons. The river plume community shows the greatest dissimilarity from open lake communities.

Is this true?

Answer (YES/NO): NO